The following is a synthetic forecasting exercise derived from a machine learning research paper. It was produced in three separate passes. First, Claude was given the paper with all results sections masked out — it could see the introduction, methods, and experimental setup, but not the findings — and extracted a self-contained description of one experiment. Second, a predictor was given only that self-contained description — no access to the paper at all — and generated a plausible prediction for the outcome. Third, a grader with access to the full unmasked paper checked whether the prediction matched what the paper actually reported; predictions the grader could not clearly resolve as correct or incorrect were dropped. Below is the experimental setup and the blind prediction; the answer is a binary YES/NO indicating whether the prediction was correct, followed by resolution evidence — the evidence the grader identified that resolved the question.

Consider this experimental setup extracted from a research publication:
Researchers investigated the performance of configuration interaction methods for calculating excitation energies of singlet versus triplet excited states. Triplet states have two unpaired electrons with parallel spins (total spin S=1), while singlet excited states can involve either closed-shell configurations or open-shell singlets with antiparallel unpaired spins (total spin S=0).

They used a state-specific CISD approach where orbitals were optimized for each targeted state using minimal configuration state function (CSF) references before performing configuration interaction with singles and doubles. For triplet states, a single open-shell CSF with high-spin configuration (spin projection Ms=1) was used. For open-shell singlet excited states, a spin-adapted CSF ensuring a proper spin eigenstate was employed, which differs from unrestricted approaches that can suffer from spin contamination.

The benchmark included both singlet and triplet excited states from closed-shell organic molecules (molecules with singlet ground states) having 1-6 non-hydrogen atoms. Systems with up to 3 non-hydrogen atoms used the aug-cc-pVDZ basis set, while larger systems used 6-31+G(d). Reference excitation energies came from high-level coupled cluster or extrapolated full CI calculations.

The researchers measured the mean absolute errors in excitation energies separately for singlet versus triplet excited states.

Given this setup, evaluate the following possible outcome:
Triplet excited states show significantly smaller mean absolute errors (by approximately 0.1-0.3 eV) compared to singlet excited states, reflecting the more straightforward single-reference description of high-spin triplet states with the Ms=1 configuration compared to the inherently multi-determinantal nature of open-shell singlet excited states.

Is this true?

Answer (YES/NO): NO